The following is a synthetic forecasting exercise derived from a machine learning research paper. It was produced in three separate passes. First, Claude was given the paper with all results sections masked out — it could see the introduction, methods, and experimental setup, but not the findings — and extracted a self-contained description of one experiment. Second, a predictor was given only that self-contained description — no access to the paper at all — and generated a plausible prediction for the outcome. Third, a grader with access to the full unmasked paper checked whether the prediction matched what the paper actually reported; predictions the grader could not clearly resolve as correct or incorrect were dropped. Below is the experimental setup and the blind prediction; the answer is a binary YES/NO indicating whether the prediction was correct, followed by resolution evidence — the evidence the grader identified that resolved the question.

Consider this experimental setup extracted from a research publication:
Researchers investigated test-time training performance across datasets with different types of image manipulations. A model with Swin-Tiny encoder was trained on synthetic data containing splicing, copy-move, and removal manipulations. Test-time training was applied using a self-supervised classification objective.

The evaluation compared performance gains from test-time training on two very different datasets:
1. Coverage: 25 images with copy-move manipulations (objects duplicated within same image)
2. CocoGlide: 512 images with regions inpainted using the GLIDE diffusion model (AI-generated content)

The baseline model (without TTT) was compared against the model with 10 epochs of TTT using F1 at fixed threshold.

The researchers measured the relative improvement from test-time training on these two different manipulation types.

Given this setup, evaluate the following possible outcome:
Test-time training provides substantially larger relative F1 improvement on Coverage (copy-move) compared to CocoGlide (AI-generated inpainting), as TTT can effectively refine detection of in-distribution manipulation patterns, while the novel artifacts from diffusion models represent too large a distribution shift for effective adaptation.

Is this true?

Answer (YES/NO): YES